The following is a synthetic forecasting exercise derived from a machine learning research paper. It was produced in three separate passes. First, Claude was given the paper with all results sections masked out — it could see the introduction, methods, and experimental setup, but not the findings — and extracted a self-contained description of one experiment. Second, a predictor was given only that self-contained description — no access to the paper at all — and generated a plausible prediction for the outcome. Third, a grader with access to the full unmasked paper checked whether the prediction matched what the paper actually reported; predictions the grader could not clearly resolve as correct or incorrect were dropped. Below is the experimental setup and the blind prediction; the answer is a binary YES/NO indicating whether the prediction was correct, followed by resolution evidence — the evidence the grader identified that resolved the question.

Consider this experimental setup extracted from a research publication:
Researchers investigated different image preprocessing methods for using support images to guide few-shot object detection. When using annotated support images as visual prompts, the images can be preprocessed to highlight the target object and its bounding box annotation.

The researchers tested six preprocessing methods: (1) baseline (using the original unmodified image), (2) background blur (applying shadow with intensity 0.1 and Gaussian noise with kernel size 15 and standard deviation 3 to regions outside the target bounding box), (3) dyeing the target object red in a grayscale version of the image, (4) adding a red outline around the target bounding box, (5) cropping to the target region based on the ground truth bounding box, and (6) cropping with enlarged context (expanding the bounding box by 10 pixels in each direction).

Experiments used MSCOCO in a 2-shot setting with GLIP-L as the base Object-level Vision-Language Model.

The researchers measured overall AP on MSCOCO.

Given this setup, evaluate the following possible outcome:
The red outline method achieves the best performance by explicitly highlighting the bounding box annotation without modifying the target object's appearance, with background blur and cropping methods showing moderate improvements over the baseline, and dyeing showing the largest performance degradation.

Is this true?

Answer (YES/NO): NO